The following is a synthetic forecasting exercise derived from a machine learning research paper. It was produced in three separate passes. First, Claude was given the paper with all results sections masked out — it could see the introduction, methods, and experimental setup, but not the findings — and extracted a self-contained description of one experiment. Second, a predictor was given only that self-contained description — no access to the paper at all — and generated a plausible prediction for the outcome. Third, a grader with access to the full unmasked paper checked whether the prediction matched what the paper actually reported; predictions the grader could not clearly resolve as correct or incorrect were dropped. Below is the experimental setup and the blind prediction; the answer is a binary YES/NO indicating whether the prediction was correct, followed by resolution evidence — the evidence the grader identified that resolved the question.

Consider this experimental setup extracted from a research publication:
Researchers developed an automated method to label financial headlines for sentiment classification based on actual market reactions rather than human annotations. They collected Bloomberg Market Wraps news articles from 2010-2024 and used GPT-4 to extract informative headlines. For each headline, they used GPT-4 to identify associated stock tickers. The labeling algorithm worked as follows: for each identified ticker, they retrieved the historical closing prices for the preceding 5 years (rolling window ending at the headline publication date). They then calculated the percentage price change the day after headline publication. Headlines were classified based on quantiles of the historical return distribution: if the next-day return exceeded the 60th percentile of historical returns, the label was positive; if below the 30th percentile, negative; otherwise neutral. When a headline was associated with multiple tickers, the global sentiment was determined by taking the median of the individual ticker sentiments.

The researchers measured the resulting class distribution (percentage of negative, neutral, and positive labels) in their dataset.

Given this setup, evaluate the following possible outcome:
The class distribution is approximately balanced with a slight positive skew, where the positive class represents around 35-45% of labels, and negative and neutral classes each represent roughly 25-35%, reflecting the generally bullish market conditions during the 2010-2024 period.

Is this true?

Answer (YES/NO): YES